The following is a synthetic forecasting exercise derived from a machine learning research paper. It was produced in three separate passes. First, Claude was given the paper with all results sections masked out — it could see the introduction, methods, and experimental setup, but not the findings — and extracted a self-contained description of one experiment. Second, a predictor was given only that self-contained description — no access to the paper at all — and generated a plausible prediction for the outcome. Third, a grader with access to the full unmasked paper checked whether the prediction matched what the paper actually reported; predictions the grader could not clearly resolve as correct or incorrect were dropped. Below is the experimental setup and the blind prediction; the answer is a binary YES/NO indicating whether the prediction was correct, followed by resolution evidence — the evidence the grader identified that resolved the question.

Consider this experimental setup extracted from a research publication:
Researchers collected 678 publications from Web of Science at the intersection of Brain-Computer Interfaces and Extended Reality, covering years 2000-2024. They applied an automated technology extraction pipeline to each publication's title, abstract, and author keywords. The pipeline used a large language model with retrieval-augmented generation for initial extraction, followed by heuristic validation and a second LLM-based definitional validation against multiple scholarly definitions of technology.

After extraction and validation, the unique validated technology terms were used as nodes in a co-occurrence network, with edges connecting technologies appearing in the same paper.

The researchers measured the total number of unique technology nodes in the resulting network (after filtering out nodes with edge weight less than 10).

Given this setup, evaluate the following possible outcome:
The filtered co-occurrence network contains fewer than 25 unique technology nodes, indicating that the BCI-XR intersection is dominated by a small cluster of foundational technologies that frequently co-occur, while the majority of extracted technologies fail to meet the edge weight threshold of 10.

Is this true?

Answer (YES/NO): NO